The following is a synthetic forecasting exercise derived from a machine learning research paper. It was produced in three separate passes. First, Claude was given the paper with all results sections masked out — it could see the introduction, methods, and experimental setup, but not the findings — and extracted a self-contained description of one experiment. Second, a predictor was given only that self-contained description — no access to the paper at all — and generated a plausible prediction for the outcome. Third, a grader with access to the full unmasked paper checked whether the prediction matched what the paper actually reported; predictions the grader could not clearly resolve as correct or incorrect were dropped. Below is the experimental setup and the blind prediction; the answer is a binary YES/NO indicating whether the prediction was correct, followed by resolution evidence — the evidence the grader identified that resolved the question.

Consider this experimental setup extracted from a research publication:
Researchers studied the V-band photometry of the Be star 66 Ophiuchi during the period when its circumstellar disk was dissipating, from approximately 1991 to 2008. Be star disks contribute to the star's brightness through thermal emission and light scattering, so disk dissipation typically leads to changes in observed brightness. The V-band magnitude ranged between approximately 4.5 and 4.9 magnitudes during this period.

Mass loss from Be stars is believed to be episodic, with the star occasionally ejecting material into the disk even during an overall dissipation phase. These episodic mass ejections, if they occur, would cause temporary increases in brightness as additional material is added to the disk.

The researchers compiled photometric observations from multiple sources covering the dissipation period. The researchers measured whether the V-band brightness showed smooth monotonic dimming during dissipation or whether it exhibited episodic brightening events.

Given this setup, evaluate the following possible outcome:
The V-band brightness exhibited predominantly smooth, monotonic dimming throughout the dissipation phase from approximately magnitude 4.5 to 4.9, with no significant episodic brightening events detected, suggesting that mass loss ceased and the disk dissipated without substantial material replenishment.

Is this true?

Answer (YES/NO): NO